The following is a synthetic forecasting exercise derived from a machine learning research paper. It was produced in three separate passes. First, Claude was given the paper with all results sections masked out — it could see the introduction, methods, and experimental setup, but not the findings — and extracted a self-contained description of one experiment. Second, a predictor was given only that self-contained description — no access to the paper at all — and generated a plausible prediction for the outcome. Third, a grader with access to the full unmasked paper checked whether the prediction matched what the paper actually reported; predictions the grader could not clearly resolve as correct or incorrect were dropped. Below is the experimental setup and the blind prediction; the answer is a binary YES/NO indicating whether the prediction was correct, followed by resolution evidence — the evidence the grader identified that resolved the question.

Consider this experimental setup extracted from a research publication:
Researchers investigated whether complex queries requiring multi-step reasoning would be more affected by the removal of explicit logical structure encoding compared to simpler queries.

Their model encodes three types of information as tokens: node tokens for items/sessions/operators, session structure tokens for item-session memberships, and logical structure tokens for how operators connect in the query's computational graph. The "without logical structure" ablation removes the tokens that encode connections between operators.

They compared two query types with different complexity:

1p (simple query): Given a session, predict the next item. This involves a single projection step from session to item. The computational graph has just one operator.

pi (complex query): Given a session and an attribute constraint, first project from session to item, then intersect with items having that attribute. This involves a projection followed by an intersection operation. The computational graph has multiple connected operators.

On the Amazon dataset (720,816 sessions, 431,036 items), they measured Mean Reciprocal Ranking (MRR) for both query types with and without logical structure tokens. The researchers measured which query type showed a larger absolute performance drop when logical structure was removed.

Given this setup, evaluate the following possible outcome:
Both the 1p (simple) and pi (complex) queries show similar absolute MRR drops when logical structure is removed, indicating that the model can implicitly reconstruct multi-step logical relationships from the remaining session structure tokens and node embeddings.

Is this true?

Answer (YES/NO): NO